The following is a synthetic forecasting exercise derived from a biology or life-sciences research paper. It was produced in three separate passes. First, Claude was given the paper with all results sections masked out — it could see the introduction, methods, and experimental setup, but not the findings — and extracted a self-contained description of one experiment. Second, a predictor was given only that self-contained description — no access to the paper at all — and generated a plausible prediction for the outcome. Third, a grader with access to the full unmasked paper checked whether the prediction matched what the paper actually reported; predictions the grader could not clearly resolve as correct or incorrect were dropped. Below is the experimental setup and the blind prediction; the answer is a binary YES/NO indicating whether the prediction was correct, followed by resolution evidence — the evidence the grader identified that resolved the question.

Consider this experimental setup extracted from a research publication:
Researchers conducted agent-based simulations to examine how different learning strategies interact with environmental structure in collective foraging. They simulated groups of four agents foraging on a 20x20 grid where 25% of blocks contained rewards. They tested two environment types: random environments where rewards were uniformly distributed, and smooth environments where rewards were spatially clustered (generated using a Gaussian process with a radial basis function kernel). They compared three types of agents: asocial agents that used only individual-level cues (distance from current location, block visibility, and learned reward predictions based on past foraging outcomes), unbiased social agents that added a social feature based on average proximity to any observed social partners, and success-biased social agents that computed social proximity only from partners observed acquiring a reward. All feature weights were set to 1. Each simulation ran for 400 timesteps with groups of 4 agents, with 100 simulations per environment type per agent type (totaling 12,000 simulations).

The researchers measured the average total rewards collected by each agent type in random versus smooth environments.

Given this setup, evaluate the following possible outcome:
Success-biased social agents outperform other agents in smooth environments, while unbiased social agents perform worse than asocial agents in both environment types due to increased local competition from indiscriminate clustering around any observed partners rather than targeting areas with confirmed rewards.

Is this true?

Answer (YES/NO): YES